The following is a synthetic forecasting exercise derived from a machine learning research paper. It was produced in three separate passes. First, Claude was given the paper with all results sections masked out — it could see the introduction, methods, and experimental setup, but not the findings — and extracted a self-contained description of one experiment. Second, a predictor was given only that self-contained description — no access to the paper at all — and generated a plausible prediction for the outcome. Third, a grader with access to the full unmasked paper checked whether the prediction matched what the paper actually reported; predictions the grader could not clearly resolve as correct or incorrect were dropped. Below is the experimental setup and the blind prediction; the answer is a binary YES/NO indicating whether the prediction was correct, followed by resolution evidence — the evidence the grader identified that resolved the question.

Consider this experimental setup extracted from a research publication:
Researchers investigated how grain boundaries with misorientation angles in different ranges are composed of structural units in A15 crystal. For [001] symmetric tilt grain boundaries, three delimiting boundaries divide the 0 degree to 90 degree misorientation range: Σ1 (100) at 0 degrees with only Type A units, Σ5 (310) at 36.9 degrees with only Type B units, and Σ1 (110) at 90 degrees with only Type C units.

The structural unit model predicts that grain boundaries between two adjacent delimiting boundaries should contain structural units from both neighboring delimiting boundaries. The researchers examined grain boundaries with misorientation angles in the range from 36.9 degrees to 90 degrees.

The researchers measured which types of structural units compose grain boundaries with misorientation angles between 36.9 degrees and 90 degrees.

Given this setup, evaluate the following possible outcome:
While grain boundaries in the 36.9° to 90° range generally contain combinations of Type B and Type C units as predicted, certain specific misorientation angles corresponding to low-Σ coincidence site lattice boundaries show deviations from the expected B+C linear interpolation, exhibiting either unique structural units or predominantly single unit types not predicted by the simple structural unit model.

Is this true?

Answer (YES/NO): NO